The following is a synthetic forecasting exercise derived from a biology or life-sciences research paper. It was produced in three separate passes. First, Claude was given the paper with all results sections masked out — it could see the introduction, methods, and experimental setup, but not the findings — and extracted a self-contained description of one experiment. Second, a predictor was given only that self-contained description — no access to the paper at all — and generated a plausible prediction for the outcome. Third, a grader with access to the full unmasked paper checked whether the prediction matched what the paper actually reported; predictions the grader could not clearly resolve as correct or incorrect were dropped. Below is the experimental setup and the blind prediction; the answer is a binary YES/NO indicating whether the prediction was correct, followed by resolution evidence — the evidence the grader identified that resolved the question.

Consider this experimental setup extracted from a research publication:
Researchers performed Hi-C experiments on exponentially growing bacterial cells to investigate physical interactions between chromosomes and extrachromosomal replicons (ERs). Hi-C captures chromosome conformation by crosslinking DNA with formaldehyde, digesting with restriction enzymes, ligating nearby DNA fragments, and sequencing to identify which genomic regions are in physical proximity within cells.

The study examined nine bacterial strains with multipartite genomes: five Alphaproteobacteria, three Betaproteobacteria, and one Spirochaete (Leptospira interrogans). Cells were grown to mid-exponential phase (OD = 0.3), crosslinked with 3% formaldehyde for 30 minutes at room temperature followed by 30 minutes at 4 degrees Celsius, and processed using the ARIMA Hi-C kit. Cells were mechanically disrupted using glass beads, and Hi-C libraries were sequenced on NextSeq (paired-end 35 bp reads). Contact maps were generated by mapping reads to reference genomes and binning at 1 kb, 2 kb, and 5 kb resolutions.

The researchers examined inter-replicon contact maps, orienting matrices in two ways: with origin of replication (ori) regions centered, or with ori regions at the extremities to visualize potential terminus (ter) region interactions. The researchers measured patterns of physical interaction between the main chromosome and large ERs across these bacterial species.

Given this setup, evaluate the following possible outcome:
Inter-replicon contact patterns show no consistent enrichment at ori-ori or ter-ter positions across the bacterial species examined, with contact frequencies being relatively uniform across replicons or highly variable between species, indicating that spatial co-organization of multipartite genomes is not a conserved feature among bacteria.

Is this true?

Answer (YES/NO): NO